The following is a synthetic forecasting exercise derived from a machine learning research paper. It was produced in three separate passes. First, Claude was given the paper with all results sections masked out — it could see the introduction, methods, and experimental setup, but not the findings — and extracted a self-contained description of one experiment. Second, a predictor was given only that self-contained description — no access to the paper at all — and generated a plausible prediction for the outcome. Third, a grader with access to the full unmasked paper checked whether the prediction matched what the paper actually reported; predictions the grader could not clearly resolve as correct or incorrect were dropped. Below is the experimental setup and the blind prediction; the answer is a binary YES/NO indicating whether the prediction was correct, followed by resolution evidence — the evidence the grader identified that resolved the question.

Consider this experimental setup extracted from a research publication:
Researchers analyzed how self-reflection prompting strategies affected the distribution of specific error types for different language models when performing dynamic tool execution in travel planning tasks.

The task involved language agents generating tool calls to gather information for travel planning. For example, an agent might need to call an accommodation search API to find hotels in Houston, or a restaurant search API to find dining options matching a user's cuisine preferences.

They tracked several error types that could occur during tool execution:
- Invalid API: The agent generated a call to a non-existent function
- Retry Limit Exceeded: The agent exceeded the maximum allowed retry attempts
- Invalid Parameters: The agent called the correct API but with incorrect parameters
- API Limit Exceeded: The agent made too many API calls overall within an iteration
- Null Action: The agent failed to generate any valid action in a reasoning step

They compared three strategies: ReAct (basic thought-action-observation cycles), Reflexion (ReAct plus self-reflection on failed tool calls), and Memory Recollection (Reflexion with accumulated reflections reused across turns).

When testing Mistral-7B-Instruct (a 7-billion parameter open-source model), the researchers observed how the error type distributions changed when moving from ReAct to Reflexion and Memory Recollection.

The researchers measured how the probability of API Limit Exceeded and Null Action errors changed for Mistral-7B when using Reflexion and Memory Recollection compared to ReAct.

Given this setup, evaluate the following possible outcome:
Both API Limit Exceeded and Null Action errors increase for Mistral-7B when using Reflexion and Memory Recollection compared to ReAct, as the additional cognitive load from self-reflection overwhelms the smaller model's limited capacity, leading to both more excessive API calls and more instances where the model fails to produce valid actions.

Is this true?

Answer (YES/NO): YES